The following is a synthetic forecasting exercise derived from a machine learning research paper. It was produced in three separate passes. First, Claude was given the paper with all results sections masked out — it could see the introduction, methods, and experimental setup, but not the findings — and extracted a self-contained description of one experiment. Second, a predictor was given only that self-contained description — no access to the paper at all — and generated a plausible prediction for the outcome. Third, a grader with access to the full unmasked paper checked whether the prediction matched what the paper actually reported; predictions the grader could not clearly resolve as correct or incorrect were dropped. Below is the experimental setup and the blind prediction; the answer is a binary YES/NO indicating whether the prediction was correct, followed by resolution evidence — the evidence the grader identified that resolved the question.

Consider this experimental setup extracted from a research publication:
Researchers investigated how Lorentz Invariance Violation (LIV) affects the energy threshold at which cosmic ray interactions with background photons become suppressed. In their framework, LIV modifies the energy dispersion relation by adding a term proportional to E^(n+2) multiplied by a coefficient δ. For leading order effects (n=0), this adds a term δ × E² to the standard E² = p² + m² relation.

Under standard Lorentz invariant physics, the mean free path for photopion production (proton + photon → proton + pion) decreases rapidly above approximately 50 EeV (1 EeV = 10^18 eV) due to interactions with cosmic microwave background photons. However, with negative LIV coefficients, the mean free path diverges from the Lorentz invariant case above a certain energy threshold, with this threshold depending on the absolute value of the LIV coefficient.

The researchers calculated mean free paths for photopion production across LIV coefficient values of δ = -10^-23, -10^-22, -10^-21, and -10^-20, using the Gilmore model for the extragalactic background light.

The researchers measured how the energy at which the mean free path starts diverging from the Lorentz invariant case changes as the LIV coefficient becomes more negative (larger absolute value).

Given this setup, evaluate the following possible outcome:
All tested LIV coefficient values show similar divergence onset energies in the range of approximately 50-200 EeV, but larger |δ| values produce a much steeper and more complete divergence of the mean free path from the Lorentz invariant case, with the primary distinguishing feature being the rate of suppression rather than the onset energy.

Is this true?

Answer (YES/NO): NO